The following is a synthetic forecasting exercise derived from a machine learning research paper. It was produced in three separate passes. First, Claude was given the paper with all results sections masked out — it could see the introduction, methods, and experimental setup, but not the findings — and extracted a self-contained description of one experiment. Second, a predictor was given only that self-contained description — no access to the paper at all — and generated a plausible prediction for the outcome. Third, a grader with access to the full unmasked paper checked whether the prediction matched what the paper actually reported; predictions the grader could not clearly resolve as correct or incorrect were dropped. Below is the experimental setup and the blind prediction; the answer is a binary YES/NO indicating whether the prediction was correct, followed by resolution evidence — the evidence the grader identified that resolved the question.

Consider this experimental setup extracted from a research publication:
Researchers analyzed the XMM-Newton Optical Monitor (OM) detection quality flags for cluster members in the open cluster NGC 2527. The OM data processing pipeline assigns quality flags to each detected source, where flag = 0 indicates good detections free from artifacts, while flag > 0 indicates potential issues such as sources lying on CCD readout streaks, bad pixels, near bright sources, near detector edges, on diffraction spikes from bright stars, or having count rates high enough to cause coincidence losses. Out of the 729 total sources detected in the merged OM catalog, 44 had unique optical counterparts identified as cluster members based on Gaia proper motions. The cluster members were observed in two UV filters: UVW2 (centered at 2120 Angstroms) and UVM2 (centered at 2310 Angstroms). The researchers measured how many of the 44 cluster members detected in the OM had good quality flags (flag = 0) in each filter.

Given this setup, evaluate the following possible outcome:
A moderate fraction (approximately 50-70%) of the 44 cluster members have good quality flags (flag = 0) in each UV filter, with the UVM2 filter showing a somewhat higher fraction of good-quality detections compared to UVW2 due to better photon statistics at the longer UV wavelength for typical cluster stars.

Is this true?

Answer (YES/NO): NO